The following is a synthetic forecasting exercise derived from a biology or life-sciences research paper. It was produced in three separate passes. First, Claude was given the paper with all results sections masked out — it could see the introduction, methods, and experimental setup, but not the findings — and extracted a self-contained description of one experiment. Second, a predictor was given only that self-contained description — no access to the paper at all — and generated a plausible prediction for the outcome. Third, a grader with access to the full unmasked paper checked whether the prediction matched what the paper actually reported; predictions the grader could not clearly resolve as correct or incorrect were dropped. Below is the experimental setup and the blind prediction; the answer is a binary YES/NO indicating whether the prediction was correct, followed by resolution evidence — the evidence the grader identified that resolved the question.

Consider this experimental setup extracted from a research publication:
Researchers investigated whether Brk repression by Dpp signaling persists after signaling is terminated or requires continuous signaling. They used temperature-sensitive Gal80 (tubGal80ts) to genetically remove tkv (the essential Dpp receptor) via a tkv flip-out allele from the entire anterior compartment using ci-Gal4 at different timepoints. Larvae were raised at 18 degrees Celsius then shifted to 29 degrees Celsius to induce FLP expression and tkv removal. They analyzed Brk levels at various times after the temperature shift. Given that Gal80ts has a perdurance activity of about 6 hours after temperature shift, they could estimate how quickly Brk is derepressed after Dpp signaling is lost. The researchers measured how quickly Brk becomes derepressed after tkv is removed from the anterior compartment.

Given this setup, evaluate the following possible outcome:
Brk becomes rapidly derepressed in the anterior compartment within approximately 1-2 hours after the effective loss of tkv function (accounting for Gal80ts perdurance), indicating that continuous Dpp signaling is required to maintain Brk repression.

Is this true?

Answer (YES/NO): NO